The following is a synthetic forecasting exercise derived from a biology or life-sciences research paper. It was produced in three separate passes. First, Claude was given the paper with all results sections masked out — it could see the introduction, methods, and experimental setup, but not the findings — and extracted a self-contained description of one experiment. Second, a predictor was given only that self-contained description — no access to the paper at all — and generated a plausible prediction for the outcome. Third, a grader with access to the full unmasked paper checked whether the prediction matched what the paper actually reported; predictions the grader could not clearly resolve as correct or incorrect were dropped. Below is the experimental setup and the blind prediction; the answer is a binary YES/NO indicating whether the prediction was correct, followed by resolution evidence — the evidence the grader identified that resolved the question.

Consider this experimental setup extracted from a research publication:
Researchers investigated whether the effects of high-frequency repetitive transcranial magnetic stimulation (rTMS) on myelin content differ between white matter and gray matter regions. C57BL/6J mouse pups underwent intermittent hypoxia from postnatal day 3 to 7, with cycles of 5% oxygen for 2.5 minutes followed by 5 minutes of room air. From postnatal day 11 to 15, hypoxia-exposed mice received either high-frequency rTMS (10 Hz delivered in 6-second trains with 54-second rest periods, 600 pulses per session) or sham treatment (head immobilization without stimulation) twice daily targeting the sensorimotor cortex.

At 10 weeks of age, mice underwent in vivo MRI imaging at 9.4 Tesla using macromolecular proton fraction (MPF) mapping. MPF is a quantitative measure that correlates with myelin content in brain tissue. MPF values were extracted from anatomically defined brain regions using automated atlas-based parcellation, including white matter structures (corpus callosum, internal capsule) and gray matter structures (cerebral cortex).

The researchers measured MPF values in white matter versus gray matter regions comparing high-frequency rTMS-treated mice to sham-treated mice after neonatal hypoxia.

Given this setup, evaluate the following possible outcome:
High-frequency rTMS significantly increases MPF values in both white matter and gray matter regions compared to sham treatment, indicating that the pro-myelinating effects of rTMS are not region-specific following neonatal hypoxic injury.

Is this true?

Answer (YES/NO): NO